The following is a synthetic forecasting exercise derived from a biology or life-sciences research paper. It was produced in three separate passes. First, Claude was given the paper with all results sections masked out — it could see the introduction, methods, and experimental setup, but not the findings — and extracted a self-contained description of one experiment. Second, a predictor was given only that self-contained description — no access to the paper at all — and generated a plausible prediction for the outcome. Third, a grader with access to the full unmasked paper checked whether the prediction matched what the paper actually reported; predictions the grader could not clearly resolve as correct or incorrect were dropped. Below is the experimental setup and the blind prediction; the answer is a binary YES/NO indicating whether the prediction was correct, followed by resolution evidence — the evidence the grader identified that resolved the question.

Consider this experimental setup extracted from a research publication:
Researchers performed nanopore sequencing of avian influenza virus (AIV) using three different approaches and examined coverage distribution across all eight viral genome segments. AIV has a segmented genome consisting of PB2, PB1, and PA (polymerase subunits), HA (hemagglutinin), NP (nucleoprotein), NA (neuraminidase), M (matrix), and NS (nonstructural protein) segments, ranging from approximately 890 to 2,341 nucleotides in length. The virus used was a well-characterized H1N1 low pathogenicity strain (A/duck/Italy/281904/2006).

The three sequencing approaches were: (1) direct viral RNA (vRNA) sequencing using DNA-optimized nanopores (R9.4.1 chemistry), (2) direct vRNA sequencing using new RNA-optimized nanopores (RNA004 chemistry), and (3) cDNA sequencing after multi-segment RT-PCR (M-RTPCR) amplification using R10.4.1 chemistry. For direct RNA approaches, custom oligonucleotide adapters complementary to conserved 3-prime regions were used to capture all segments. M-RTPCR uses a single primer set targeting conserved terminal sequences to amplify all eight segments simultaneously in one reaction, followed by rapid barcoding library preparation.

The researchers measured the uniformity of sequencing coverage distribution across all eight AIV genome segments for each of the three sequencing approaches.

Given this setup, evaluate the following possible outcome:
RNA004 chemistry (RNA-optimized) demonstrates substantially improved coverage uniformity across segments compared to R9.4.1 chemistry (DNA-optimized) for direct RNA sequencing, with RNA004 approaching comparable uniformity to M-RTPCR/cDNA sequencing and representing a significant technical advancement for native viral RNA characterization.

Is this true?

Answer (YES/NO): NO